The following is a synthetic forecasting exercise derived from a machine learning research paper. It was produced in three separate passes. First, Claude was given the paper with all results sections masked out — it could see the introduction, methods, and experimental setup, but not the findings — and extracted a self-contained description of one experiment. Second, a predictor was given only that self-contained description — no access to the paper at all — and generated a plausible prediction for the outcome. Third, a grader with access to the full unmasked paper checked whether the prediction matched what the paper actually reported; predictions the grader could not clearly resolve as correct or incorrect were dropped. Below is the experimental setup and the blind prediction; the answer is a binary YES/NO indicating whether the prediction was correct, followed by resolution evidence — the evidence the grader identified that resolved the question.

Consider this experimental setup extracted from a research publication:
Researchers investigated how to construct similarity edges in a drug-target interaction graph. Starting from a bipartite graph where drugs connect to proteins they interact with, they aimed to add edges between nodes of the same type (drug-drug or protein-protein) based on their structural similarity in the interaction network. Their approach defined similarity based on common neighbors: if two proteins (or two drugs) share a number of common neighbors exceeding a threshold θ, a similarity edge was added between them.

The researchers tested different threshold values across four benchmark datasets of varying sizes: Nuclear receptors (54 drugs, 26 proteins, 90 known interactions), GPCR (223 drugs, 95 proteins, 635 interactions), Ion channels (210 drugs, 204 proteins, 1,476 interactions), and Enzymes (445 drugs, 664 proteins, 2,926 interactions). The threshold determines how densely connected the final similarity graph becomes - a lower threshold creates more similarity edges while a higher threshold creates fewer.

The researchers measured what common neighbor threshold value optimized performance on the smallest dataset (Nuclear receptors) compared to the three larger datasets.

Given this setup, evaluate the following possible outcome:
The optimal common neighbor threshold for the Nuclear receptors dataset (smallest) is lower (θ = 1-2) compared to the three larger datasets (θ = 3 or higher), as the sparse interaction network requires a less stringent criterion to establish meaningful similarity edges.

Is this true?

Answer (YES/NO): YES